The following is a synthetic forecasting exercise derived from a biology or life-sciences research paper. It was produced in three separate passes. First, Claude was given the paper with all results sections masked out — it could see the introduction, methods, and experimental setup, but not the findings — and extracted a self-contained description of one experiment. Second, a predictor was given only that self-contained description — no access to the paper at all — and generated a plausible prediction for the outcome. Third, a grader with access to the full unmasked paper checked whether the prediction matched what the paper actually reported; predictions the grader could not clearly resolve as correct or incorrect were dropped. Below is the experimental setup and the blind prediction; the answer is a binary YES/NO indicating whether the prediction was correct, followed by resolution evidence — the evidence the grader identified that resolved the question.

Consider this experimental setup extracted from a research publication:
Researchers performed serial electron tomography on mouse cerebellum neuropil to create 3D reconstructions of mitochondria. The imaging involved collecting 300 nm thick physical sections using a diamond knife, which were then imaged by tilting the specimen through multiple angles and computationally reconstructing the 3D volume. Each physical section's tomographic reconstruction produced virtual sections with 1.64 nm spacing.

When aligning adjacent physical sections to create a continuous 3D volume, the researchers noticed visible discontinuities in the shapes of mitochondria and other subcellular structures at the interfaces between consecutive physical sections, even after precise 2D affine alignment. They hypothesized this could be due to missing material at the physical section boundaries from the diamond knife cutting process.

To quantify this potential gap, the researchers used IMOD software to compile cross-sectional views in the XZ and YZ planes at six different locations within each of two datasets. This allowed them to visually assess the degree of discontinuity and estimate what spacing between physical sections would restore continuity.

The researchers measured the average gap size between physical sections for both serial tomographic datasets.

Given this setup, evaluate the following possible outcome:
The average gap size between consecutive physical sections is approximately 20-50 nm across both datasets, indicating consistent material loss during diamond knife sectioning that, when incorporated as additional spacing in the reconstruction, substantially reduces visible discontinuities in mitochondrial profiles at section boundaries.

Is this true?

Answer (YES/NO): NO